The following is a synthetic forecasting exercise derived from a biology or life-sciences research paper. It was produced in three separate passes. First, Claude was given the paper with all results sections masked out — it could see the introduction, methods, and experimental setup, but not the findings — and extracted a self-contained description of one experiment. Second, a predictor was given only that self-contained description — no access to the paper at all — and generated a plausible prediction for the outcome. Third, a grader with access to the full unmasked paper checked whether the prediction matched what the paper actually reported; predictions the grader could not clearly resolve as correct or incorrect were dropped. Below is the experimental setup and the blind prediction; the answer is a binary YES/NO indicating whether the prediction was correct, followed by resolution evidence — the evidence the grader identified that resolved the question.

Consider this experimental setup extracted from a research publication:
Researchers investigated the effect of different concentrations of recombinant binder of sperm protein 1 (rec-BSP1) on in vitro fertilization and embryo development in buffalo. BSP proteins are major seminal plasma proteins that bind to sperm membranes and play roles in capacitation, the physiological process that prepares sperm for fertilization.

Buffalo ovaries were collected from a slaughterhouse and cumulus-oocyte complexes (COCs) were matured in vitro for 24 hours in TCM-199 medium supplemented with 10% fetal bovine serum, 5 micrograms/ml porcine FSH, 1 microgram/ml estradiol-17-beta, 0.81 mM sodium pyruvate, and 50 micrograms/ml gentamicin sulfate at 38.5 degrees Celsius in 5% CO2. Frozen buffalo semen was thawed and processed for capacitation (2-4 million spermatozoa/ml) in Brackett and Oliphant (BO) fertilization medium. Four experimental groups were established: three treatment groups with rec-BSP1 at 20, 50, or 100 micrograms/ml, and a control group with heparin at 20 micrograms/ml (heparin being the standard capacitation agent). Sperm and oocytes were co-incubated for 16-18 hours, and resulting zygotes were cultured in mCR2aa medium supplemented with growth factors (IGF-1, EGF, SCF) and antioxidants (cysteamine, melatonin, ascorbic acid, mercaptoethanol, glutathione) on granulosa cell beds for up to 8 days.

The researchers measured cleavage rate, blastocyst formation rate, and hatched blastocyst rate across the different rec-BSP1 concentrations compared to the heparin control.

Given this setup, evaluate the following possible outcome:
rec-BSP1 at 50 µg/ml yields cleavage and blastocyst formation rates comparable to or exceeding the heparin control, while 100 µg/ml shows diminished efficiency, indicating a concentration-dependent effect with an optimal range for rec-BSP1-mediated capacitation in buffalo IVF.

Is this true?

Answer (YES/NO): YES